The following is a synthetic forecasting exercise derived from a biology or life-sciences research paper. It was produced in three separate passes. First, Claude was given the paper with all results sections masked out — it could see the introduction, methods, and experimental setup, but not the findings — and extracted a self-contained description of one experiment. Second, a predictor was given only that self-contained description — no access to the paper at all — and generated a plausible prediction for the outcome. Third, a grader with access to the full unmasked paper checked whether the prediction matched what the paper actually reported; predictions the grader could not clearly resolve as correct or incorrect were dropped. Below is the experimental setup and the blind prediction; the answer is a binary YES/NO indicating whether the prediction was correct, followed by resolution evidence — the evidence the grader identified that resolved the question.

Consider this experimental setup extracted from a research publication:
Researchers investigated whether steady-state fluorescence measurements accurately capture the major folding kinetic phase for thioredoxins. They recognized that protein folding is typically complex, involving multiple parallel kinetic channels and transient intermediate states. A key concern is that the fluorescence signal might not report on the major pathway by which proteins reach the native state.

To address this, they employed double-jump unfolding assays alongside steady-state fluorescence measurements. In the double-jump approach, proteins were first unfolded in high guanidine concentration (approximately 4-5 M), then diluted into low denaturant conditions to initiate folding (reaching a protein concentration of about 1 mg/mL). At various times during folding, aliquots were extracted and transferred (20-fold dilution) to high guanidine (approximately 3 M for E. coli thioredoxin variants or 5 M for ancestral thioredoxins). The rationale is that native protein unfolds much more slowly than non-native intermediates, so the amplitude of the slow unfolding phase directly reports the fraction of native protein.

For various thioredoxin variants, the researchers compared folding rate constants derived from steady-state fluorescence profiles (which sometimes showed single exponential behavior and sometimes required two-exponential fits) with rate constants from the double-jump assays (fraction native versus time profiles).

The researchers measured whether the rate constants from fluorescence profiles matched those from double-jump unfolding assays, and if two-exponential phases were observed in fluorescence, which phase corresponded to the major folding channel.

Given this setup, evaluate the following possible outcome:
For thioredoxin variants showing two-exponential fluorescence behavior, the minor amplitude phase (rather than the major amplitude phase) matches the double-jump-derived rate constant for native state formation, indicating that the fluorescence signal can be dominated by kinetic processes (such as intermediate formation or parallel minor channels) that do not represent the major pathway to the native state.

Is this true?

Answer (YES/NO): NO